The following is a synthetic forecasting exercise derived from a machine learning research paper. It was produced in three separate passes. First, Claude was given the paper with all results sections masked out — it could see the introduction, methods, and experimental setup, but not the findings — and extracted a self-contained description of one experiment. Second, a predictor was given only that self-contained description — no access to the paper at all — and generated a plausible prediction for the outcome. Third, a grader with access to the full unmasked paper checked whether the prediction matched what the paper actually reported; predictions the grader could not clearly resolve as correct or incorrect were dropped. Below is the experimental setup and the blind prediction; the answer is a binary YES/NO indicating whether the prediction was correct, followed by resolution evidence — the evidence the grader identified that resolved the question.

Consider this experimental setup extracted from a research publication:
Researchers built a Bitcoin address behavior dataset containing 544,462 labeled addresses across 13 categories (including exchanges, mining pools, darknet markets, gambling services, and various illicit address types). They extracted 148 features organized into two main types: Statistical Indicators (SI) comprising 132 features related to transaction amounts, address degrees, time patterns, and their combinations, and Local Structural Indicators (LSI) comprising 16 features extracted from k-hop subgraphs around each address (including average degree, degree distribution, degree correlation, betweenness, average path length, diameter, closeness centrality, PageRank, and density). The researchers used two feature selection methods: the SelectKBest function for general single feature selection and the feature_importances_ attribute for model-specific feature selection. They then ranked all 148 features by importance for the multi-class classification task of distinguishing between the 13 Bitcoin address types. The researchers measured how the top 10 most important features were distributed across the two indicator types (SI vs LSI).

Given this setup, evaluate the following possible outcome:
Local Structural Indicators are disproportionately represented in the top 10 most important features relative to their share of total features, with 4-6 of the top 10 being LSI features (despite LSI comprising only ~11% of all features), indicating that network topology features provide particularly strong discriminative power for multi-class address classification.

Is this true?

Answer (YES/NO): NO